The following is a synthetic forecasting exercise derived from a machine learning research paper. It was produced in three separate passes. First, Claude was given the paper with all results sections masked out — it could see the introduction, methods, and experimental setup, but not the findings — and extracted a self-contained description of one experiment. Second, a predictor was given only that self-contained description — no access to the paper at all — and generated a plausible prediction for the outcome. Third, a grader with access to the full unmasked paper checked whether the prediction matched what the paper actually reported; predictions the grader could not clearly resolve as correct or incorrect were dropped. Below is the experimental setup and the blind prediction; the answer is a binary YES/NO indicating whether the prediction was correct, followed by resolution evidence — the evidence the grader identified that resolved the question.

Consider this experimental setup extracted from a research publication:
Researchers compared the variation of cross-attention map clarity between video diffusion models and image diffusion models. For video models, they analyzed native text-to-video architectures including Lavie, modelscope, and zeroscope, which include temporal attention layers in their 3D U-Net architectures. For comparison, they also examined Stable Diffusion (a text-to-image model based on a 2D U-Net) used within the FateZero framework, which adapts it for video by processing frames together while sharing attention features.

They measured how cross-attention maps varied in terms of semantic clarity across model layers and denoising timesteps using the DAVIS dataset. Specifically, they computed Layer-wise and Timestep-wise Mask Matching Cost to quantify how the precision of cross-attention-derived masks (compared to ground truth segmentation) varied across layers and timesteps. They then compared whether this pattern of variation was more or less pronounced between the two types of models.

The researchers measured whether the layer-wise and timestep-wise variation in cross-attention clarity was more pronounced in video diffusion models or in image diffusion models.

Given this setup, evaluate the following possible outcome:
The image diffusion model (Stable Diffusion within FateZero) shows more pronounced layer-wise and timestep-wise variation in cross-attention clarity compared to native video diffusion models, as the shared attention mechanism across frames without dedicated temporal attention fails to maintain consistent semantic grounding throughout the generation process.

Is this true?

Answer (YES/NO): NO